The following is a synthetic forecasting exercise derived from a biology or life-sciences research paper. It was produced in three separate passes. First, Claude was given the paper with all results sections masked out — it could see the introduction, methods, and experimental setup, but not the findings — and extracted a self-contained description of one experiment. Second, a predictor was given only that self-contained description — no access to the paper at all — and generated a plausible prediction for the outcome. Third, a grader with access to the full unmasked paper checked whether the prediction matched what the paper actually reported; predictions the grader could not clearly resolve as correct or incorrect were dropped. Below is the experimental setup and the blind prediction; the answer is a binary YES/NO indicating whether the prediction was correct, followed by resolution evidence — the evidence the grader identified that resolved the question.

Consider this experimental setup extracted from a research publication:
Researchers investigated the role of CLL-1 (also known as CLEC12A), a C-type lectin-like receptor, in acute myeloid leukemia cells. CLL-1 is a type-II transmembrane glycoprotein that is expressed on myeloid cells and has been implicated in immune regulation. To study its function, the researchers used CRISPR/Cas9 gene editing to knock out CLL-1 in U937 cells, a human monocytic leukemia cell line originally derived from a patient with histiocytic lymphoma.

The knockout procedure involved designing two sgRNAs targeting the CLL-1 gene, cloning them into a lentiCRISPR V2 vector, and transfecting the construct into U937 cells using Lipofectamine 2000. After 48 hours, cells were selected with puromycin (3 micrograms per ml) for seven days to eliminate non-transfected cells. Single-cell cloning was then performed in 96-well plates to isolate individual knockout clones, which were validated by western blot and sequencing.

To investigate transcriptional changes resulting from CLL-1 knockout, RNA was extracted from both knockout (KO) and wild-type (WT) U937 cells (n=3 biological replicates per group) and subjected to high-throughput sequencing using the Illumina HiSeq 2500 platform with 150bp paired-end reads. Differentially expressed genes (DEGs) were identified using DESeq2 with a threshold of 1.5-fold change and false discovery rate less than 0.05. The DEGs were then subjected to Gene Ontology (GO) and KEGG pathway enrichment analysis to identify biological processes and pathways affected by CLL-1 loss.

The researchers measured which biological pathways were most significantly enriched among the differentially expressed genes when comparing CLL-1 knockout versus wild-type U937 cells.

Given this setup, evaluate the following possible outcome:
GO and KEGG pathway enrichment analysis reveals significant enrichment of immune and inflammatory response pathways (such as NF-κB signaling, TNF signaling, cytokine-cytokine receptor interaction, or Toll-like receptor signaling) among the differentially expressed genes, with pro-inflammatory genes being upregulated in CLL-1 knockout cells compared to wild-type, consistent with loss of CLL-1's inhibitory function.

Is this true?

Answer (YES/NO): NO